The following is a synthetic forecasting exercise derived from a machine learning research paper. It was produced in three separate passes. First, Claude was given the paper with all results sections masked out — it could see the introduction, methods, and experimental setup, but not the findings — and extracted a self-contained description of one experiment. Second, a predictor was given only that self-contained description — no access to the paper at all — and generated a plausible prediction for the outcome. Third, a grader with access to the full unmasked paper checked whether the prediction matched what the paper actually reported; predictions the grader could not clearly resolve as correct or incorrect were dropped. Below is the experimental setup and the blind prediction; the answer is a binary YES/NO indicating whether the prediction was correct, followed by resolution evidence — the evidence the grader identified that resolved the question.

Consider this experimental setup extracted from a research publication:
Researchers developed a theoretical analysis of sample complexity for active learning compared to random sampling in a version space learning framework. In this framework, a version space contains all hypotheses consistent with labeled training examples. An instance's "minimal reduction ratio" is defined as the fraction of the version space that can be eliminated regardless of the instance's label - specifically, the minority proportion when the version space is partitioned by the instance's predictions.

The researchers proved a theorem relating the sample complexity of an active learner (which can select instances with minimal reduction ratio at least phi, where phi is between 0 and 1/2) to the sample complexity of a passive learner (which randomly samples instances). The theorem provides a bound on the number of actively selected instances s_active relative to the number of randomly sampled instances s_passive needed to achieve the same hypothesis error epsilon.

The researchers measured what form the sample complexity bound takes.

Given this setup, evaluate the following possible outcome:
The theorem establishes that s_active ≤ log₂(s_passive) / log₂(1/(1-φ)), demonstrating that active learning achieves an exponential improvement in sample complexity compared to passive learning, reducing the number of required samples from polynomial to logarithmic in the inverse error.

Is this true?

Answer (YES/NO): NO